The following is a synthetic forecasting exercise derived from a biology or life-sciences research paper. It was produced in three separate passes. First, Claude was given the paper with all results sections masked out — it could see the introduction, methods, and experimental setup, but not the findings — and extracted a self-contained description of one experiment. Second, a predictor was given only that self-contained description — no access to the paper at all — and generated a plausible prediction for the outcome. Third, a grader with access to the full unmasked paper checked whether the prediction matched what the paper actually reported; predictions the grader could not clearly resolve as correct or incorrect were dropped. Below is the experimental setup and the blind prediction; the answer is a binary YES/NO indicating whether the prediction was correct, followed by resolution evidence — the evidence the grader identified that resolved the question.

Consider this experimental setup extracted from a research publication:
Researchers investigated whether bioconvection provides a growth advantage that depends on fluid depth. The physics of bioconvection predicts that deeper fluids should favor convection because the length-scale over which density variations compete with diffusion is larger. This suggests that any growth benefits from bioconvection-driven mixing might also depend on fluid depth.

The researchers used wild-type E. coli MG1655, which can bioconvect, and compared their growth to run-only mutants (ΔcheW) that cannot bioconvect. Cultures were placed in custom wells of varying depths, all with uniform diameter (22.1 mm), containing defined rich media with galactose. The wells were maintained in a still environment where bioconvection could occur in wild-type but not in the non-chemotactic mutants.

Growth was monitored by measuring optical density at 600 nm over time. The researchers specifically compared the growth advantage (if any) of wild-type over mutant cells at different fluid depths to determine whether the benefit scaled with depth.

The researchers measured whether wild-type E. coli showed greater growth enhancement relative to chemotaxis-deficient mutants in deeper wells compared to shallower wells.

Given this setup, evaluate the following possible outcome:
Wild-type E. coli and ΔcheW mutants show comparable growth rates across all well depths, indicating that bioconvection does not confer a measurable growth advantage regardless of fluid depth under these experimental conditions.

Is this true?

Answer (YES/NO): NO